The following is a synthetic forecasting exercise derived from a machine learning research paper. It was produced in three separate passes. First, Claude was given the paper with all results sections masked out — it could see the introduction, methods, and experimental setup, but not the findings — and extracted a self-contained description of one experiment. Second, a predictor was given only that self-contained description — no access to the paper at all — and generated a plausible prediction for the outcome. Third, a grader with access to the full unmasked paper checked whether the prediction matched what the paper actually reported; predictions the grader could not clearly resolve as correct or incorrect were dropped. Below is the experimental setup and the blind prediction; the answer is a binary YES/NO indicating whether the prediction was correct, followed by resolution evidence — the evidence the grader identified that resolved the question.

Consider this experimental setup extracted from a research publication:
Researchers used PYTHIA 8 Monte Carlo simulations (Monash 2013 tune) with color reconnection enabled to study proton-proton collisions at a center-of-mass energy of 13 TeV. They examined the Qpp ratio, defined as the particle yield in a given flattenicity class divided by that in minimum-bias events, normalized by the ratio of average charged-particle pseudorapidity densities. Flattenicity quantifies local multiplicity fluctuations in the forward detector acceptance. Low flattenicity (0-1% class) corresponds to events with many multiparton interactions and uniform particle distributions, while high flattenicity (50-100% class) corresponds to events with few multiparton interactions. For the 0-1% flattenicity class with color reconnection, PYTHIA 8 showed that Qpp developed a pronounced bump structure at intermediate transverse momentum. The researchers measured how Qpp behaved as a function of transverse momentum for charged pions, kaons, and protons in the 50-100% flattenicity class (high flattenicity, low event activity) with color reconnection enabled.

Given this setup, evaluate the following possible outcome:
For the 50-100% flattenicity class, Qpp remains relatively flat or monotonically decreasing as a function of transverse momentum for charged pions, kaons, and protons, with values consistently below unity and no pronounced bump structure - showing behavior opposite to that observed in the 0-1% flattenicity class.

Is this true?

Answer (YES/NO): NO